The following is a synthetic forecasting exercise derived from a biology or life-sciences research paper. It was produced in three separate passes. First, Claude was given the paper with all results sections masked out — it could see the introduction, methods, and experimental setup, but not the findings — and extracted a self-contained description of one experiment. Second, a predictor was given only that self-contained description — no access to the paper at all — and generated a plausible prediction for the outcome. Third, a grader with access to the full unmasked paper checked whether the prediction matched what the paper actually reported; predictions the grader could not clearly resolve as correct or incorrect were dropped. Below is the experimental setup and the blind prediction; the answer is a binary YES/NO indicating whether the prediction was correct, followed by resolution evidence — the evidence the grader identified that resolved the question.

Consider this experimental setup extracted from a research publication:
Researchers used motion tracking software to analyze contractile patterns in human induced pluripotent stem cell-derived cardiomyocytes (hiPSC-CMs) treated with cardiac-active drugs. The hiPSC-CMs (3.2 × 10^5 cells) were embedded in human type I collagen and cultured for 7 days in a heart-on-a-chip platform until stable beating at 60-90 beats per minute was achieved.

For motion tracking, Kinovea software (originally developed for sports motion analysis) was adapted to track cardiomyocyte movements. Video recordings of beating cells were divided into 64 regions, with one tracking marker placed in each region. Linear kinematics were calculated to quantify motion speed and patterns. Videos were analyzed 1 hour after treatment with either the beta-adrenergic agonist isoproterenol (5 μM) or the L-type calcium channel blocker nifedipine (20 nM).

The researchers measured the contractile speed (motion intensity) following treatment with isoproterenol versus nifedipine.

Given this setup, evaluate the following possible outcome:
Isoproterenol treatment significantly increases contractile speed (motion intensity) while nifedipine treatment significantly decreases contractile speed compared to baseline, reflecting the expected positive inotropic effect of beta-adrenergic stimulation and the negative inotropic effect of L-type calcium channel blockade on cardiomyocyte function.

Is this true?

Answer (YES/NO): NO